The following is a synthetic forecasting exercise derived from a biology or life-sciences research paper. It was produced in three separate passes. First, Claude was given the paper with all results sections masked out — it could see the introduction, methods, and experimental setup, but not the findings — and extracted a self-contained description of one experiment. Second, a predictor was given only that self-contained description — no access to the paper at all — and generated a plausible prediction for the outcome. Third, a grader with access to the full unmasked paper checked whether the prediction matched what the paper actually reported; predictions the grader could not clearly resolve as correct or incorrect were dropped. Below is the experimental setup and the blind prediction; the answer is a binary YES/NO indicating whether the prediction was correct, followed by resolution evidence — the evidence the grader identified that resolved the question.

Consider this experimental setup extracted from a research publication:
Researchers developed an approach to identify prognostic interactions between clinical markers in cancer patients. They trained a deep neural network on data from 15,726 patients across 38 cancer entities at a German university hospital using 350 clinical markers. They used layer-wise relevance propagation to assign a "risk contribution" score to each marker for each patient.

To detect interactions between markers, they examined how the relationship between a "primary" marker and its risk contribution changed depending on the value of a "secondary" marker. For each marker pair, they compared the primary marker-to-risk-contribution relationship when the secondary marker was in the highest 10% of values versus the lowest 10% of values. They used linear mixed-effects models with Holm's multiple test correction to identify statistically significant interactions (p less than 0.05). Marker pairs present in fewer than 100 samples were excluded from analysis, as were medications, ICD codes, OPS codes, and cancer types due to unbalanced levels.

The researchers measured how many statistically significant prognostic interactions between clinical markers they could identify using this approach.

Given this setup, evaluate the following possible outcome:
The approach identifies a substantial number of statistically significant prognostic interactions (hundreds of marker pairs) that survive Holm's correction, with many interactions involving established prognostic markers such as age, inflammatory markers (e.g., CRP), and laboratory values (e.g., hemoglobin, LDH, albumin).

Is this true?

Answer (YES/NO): YES